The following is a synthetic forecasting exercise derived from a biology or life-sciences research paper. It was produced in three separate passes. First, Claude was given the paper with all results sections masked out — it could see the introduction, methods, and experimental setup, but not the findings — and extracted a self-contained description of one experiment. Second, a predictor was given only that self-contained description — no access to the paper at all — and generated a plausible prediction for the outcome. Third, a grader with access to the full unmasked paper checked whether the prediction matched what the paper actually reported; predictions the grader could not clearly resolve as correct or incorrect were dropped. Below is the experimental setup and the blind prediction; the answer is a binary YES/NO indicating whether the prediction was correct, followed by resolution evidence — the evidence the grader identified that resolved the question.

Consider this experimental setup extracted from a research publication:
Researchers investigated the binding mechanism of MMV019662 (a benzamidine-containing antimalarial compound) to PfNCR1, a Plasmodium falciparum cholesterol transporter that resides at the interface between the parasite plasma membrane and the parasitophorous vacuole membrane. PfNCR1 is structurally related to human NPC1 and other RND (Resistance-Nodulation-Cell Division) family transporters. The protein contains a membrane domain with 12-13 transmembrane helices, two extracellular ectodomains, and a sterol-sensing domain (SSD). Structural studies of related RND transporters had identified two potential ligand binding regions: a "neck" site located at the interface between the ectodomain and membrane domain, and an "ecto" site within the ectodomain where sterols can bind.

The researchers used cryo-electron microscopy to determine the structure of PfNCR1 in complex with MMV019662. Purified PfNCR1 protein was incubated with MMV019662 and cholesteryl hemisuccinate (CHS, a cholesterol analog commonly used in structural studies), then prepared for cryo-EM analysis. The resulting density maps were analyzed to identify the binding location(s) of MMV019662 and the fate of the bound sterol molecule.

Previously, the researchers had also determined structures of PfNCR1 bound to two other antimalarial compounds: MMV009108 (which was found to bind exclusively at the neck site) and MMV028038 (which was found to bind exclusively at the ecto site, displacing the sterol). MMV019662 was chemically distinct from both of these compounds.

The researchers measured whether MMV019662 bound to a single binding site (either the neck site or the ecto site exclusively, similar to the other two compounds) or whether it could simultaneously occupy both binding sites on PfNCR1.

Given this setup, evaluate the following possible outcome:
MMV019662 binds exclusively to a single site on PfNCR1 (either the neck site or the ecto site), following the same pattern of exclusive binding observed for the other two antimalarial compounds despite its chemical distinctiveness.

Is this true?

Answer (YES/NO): NO